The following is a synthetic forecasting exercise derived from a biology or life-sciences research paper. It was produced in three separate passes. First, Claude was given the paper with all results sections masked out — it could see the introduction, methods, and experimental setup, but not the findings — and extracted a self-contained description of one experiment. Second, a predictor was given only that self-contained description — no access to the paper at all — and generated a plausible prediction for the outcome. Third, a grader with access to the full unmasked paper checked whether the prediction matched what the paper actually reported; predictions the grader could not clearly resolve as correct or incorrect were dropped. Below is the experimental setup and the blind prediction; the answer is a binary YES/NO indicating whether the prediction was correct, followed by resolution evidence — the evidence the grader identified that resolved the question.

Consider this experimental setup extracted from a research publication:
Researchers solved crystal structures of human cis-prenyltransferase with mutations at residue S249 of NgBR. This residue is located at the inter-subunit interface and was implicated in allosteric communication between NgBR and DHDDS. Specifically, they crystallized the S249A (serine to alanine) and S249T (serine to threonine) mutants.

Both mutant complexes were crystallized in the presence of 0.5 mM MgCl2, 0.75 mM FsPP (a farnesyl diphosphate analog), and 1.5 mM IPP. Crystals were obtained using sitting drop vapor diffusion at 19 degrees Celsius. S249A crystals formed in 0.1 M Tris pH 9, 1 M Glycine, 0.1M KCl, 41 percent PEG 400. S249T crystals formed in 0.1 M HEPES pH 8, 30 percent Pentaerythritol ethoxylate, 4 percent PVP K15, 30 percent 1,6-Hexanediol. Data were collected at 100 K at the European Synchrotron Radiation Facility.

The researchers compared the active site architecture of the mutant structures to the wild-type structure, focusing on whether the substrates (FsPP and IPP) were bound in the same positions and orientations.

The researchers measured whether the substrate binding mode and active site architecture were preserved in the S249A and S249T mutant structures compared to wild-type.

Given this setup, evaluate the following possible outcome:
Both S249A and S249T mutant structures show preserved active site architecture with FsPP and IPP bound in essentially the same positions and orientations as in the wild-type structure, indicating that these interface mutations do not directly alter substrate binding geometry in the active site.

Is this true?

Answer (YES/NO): YES